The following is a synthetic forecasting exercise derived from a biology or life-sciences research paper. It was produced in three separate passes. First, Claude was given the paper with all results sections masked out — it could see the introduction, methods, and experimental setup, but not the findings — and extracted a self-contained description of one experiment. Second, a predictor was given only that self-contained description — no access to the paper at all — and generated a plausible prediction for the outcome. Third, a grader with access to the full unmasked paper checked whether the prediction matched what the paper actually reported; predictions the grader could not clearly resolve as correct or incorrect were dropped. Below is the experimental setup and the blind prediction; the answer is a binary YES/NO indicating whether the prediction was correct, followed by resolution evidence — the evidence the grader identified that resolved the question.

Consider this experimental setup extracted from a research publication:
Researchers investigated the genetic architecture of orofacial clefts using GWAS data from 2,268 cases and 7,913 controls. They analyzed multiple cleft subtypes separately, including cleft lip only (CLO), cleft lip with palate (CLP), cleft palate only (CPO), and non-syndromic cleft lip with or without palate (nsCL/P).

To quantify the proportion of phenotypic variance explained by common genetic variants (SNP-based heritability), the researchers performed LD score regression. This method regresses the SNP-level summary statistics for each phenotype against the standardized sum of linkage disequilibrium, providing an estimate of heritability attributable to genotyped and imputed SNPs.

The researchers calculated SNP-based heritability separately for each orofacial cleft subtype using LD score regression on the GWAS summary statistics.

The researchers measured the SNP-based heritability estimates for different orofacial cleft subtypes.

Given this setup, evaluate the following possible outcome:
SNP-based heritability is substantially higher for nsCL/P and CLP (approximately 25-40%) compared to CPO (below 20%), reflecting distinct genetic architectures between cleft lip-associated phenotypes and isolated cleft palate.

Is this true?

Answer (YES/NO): NO